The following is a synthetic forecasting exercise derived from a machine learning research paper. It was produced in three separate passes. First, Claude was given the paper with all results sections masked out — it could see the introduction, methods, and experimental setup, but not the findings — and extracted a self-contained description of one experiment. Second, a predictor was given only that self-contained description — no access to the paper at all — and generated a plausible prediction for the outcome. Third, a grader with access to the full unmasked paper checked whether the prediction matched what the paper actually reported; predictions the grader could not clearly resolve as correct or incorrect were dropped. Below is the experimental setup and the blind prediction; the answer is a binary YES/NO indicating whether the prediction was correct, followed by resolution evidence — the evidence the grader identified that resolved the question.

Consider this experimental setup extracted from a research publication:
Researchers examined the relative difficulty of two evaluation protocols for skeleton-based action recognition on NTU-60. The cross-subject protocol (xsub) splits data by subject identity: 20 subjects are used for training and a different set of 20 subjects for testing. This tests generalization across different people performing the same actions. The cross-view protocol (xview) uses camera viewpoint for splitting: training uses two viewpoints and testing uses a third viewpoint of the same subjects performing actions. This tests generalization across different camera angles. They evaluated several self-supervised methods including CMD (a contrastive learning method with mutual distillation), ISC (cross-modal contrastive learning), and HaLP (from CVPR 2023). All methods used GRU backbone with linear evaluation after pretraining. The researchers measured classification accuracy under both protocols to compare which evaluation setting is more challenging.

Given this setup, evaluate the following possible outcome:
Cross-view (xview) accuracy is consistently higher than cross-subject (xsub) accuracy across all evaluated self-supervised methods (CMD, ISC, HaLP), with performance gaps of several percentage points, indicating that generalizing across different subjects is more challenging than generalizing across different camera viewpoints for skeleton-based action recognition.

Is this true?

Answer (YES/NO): YES